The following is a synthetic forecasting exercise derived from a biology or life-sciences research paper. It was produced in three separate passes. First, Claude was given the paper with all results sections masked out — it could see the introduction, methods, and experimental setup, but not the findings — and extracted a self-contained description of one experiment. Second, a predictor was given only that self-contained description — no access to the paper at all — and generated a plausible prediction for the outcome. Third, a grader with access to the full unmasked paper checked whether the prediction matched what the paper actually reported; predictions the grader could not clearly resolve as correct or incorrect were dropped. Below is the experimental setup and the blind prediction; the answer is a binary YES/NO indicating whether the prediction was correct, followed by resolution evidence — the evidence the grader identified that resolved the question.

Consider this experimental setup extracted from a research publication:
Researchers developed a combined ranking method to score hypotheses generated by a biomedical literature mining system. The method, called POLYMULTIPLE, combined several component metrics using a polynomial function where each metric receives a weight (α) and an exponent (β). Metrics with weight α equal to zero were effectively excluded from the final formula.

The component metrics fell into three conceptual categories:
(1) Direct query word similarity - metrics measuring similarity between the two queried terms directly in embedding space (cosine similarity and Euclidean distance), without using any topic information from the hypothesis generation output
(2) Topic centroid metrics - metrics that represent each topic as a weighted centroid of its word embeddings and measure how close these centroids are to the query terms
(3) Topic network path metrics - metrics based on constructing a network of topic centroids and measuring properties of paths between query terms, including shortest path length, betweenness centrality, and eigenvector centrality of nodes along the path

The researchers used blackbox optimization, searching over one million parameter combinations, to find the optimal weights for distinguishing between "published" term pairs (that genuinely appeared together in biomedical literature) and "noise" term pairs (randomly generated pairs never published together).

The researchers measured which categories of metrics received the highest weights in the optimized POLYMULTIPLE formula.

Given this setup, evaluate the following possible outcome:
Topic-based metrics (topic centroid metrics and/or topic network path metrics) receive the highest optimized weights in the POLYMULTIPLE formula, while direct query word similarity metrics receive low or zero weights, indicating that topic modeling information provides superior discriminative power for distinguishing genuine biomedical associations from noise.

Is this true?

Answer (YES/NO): NO